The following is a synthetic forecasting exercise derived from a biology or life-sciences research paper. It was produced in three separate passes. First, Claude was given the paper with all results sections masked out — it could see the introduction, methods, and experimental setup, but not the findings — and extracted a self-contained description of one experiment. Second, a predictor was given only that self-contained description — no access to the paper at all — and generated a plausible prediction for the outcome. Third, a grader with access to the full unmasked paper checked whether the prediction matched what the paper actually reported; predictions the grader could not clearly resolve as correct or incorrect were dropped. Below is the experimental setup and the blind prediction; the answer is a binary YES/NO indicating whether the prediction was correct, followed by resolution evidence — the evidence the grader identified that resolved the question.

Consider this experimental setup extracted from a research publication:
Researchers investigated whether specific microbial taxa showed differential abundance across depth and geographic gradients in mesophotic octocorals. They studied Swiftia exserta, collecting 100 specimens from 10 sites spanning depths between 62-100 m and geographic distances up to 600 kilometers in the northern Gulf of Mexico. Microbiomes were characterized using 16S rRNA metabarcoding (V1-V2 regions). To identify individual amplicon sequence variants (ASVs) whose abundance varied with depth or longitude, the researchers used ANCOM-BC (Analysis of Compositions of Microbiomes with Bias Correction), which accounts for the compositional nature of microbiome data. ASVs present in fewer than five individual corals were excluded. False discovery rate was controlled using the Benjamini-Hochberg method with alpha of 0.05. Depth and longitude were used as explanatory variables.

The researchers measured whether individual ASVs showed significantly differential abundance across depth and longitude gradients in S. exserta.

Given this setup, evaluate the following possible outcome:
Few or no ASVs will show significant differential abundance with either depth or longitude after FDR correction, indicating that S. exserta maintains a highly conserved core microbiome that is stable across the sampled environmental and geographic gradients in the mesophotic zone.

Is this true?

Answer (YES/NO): NO